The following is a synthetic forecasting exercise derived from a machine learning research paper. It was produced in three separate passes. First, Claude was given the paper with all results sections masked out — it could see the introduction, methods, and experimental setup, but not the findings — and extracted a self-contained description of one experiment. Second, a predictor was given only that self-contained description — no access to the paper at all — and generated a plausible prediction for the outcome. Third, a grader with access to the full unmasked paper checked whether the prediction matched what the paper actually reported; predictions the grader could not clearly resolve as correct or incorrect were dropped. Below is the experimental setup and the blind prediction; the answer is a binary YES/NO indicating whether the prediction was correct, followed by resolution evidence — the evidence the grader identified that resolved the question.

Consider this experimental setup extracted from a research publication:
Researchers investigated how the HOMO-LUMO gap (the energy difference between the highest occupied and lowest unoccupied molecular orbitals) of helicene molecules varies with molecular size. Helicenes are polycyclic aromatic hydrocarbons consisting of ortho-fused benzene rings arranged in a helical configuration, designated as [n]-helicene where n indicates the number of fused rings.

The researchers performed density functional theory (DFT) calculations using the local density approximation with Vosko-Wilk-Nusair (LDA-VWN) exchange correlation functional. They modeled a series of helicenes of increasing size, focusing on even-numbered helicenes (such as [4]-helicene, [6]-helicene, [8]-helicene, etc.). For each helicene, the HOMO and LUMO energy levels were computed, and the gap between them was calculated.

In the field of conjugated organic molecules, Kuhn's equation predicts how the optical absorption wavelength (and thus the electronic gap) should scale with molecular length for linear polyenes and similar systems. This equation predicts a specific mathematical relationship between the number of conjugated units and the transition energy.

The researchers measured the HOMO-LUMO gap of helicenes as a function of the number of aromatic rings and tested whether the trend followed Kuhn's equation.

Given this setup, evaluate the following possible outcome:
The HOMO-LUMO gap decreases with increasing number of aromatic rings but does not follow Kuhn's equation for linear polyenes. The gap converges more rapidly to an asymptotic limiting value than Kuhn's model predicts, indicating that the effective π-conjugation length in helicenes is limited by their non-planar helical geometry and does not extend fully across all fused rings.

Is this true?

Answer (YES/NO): NO